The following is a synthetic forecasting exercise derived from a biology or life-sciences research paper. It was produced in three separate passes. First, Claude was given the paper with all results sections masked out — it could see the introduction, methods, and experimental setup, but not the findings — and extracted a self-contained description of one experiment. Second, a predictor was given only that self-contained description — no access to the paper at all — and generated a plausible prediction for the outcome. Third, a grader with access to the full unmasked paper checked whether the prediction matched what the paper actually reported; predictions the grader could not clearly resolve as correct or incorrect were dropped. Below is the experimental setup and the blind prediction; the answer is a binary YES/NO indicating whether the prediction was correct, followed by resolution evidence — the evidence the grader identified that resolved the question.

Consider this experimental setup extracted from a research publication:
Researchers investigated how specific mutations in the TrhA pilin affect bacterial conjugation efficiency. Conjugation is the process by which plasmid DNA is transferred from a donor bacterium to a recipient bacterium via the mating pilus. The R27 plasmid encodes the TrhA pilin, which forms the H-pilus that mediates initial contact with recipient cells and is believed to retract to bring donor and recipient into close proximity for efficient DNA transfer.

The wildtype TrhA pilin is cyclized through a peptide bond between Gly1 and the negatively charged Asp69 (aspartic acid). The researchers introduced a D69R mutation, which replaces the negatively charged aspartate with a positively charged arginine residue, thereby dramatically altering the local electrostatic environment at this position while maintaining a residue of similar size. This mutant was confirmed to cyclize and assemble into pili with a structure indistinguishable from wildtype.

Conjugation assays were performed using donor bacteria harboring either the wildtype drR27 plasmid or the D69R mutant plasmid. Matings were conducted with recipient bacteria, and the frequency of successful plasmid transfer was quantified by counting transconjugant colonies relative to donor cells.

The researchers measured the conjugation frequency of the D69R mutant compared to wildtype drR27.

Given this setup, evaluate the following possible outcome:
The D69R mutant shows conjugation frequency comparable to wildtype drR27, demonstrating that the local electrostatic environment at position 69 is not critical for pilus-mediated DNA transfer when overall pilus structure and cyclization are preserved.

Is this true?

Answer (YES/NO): NO